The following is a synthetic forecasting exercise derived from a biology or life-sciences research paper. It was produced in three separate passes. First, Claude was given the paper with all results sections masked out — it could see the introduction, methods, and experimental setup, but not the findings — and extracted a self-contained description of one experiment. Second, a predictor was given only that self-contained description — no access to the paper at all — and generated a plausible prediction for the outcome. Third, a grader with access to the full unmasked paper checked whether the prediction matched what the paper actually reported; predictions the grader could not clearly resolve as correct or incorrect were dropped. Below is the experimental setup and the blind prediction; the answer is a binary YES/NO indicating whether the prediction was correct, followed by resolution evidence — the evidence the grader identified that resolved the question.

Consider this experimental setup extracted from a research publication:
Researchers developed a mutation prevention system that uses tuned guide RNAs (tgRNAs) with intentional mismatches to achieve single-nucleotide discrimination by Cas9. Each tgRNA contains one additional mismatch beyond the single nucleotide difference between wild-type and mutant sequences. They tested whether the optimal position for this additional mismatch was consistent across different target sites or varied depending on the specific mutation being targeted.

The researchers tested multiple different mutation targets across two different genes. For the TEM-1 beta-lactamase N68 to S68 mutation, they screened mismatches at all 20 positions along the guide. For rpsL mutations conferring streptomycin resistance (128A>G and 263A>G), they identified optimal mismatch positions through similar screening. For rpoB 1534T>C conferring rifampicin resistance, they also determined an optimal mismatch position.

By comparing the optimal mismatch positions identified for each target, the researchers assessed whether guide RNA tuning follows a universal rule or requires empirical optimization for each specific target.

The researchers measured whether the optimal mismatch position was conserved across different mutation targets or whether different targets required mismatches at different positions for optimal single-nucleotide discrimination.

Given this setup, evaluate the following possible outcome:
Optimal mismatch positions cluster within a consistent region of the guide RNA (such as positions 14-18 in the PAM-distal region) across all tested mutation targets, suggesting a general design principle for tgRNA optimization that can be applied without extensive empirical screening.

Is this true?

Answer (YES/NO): NO